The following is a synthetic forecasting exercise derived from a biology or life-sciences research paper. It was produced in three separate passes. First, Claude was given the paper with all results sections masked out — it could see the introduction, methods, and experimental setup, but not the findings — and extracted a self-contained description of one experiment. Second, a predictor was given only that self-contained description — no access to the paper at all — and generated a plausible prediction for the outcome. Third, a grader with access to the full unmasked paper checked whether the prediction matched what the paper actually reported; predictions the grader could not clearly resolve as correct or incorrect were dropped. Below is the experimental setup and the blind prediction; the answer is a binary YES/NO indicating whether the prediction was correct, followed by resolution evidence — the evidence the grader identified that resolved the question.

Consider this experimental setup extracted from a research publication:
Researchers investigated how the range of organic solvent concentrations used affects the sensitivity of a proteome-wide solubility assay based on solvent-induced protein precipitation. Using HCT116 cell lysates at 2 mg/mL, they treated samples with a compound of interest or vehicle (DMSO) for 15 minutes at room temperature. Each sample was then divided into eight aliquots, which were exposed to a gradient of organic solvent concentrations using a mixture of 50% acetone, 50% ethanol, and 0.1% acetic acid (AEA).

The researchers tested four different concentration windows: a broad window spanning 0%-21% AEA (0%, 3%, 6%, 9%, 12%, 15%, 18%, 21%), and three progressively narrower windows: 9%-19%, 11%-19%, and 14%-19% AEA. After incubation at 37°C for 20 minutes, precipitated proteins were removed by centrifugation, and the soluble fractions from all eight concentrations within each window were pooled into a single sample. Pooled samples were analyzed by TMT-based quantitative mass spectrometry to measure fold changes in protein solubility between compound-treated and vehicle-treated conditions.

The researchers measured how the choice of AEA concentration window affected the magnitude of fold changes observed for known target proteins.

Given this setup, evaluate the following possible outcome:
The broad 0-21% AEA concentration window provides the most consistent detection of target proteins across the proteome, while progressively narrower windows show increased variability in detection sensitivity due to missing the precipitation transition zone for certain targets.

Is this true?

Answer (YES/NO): NO